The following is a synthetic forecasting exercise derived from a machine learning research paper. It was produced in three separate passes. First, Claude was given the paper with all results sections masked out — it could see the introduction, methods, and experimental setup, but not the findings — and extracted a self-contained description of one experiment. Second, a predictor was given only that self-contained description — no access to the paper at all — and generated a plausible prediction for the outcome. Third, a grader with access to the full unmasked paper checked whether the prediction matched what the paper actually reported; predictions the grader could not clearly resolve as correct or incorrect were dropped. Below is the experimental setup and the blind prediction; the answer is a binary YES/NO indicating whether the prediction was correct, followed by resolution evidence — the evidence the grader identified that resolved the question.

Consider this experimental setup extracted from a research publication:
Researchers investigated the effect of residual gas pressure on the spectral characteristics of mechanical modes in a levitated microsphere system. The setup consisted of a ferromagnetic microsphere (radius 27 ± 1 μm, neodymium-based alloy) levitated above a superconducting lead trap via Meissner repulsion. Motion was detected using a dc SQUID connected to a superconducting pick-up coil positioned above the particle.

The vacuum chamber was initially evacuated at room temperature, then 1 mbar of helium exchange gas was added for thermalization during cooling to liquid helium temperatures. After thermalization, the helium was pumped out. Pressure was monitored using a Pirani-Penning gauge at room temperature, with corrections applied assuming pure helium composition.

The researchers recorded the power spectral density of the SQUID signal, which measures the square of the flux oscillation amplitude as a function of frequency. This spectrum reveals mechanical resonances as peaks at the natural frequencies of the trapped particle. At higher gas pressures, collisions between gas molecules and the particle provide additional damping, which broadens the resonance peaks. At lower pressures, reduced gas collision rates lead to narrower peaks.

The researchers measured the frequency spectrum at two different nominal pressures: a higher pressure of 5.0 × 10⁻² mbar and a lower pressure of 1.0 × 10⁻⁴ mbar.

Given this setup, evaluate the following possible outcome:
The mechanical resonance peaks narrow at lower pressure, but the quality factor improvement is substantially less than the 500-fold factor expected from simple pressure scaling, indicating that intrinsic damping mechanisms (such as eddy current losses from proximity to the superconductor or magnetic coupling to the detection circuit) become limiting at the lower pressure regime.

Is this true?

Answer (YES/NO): NO